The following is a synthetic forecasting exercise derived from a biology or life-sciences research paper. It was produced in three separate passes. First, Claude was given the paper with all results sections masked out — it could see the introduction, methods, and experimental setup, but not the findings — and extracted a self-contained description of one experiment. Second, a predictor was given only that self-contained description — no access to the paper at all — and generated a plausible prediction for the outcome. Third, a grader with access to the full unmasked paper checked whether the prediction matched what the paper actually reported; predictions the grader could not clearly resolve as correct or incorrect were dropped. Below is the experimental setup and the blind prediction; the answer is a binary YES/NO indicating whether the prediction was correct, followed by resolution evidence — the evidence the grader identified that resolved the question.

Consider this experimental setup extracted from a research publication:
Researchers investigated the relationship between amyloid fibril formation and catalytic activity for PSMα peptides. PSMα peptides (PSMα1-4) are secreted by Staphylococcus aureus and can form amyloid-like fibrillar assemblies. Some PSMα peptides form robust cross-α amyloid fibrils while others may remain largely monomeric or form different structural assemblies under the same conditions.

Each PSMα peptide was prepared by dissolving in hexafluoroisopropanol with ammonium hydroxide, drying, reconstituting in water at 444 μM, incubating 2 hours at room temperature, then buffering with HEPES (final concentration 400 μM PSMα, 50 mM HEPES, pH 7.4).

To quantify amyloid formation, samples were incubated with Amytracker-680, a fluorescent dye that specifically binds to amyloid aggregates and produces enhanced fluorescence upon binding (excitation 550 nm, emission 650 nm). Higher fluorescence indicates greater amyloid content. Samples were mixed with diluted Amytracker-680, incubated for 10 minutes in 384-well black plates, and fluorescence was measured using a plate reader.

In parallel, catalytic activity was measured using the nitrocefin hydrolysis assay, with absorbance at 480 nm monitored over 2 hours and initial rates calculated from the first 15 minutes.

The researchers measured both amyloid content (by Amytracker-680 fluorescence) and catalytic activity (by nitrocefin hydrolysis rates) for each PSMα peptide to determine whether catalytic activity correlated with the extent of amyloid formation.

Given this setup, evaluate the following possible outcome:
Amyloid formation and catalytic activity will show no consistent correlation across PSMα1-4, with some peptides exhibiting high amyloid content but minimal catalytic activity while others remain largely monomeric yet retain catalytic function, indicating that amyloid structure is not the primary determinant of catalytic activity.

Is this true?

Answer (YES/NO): NO